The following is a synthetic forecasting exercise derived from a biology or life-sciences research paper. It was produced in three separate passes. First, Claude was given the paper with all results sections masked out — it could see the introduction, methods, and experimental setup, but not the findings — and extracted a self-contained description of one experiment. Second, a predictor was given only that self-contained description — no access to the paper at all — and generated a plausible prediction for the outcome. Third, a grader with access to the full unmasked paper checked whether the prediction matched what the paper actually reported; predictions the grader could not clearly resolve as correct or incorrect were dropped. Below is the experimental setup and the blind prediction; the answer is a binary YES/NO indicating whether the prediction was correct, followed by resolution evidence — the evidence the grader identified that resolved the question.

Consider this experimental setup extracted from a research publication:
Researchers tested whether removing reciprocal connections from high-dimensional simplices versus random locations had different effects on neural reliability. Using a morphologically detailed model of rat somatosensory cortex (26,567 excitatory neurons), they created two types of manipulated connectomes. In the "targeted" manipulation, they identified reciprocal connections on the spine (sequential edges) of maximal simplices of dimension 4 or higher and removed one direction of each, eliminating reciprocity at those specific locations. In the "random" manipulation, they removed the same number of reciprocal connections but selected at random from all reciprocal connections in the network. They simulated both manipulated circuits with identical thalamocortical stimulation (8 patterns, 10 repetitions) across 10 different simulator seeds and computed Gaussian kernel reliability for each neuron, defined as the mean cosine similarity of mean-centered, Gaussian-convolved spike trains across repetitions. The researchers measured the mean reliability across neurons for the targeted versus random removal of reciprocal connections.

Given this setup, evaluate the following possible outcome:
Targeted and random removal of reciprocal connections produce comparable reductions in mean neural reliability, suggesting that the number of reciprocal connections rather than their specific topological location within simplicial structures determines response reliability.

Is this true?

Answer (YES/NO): NO